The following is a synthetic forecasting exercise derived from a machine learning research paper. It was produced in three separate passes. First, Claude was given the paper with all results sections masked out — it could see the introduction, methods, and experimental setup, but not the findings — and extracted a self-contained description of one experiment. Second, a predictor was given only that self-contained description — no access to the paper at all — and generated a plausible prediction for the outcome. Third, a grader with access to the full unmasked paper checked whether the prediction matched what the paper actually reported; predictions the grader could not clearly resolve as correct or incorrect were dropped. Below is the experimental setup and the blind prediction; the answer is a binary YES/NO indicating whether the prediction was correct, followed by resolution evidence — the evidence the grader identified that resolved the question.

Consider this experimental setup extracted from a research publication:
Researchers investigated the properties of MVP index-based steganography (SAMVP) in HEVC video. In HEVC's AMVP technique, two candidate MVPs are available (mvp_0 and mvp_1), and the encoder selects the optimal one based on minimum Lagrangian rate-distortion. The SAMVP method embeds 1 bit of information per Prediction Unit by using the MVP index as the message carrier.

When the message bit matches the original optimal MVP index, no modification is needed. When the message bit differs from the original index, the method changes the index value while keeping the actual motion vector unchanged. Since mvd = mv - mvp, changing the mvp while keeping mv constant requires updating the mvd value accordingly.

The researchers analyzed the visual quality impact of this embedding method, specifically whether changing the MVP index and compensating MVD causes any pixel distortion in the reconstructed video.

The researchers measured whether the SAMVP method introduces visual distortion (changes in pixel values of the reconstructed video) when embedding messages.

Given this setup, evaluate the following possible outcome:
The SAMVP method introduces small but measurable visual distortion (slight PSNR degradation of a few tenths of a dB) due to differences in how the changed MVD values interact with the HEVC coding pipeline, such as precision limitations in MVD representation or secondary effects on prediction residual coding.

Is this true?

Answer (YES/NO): NO